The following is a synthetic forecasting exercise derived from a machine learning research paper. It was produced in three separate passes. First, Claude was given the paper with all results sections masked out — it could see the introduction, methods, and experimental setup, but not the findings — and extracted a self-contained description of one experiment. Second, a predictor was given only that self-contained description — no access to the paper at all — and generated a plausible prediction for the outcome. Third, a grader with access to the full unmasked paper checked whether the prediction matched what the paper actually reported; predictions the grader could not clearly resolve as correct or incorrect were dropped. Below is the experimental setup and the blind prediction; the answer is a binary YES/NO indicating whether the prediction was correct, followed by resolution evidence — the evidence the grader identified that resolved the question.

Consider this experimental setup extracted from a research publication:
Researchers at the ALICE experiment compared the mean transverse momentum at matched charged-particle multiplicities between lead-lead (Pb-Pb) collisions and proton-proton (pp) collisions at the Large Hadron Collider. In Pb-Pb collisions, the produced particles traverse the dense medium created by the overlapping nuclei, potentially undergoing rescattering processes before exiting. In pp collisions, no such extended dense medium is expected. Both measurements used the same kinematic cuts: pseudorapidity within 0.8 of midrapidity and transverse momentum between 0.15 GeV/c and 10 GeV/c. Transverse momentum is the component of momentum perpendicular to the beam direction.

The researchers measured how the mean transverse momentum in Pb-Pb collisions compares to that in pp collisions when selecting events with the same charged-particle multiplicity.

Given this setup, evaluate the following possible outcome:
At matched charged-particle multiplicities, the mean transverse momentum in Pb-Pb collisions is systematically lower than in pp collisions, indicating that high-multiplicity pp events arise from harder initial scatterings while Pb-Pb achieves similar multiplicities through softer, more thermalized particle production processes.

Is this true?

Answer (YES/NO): YES